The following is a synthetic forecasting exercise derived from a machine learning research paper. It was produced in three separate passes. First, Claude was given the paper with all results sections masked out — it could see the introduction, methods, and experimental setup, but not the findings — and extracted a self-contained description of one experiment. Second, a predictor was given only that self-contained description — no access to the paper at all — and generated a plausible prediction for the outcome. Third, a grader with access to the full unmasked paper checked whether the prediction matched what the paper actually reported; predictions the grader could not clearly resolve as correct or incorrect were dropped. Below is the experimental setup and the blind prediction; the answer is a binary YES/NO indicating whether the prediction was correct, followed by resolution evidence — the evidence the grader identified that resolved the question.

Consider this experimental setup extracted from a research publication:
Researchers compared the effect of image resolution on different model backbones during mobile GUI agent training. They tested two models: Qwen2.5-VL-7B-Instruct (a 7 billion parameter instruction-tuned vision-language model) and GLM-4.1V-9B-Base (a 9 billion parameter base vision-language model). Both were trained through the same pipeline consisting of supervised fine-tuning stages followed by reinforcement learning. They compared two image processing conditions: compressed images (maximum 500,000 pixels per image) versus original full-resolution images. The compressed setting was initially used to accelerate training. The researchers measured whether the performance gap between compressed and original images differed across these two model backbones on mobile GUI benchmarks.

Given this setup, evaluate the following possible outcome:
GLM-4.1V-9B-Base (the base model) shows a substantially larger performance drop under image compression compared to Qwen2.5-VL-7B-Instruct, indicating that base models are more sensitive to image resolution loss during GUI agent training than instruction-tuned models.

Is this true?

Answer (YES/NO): YES